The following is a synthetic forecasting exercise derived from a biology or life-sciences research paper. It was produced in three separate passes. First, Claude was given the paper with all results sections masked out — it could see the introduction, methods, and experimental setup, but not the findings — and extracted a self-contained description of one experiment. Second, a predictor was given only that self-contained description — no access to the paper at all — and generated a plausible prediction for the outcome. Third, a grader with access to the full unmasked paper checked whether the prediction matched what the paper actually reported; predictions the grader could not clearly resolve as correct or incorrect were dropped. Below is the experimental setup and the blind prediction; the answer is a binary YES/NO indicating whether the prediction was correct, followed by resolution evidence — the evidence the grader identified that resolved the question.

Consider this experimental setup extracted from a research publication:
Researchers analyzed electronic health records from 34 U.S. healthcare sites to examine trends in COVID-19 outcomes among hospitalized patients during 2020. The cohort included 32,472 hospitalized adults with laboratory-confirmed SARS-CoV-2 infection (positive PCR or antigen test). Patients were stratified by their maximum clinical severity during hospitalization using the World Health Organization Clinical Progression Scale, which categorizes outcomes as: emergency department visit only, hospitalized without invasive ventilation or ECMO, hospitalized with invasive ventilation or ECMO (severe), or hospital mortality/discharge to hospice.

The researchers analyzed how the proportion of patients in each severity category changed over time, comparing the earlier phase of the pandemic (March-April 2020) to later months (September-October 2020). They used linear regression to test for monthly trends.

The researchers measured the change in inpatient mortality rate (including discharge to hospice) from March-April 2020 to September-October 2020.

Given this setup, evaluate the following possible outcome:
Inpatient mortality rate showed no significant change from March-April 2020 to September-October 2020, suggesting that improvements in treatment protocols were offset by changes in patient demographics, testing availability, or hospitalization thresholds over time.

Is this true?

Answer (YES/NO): NO